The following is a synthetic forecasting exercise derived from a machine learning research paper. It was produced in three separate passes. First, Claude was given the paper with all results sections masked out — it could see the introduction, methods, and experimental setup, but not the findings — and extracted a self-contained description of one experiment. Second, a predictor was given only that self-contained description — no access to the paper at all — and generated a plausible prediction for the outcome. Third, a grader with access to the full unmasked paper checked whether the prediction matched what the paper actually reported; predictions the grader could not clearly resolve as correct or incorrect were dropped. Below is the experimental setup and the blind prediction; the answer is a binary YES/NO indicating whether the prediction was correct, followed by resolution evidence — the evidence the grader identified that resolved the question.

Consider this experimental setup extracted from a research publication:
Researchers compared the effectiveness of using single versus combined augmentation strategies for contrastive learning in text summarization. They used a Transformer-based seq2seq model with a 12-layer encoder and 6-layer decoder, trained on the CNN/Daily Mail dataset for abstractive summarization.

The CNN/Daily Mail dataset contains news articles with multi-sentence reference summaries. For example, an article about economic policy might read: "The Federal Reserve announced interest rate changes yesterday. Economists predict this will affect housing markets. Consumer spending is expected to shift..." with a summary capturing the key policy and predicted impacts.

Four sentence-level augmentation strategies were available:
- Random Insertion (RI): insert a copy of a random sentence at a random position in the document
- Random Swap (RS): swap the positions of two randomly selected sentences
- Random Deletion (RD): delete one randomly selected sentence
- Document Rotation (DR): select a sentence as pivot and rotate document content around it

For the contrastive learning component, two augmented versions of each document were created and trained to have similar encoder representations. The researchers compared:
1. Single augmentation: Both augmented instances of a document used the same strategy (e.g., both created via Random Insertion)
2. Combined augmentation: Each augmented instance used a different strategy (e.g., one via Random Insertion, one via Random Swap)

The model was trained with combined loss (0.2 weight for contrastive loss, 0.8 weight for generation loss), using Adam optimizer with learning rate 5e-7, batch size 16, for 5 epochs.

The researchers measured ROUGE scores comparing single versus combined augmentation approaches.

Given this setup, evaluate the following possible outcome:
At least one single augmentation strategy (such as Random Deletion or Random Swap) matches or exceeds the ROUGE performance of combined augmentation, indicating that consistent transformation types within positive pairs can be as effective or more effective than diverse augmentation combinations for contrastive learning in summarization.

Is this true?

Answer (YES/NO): YES